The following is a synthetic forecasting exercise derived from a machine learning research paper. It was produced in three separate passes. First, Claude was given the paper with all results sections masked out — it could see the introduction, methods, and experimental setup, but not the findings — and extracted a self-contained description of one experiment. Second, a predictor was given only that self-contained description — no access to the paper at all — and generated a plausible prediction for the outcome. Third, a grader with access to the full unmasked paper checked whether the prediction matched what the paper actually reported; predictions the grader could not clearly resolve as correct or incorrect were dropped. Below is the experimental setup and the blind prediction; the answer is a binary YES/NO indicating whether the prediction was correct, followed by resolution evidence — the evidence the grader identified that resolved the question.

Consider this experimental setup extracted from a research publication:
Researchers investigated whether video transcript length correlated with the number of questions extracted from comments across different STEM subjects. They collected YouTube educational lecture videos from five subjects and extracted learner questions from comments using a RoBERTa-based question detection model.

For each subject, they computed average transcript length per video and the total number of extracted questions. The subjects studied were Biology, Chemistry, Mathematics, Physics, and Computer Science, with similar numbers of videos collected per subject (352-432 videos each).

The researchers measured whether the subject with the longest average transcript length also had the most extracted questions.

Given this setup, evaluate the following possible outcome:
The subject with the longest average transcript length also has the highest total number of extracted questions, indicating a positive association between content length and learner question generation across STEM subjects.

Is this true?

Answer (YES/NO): NO